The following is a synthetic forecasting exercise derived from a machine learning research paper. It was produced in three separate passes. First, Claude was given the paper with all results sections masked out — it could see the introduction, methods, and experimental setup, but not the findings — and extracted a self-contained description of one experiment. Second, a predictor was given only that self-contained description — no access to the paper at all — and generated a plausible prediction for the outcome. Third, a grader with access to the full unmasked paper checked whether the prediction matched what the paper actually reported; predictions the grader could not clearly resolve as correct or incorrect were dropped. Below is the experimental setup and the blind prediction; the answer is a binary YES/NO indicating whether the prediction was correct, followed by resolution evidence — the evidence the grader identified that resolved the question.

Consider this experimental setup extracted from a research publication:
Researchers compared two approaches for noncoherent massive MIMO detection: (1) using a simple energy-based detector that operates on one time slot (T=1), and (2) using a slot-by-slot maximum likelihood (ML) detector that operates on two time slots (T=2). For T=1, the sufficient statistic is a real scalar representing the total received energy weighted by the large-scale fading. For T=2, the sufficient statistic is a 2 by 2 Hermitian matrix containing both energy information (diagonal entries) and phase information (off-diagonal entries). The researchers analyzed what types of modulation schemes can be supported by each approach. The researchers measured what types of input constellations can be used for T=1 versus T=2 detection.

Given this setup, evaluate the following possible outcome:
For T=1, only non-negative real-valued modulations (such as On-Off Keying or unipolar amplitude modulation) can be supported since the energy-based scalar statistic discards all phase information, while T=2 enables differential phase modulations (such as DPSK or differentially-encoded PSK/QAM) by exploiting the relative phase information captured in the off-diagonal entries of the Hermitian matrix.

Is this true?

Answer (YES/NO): YES